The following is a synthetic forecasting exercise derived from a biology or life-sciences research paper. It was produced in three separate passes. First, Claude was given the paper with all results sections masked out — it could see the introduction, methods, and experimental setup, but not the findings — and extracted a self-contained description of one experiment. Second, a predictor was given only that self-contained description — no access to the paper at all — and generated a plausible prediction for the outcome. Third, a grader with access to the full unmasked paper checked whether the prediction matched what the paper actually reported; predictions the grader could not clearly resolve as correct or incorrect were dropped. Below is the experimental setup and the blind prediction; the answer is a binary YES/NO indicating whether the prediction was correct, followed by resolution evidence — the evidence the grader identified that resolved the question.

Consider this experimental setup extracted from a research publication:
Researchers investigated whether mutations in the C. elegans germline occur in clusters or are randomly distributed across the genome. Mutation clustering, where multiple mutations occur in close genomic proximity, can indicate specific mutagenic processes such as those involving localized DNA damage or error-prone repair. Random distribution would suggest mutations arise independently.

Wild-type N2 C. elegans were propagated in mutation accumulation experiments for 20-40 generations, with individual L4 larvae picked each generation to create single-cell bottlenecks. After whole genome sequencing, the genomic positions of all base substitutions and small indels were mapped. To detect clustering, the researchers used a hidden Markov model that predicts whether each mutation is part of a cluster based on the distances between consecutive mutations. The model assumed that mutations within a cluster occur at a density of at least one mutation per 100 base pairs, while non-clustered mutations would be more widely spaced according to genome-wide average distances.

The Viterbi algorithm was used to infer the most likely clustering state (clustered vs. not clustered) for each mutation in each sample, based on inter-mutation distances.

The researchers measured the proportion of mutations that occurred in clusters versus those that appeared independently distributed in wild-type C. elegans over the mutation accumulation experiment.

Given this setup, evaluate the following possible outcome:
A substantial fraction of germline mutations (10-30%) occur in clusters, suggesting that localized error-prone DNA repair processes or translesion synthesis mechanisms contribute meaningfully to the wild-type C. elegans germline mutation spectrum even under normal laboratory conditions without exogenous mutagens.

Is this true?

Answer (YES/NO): NO